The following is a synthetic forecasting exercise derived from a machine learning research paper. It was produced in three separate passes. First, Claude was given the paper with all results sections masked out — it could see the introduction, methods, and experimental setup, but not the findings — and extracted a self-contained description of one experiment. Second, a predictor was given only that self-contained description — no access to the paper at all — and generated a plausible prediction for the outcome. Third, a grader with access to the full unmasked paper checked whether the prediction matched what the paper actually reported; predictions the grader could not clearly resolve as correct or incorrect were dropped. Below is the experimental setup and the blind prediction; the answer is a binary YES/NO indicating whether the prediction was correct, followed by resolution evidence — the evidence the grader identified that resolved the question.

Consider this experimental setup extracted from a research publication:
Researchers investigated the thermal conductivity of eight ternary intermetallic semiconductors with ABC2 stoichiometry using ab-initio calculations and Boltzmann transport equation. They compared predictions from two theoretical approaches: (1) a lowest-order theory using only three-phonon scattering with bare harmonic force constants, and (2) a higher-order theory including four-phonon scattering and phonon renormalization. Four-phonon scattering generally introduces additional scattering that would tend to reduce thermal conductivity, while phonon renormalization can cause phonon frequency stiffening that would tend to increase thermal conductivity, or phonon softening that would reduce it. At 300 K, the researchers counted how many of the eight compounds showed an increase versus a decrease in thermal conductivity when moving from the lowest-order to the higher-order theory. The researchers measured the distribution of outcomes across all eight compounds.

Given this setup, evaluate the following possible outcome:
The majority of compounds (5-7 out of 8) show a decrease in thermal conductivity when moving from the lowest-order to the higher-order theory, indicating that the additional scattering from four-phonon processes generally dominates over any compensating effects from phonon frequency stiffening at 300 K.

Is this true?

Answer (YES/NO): NO